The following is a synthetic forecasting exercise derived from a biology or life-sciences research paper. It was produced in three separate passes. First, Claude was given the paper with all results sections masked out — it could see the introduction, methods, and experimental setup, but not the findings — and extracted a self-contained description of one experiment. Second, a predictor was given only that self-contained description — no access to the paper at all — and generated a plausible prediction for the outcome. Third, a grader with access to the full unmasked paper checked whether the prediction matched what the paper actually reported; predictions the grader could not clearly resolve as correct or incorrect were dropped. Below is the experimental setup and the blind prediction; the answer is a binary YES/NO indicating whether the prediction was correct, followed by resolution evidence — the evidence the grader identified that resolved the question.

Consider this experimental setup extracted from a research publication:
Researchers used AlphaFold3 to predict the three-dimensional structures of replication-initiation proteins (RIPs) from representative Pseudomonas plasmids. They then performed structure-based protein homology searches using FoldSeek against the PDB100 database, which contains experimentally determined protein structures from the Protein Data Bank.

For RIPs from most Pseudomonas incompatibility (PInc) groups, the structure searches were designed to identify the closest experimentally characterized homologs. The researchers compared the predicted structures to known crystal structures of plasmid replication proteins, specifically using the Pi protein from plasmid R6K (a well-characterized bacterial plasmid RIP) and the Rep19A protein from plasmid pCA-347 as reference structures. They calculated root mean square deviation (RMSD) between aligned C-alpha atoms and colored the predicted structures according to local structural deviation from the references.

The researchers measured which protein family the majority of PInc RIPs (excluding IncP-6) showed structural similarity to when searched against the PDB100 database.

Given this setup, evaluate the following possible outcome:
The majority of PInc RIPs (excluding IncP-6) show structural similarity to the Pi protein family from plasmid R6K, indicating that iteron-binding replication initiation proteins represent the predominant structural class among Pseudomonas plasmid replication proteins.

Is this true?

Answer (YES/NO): YES